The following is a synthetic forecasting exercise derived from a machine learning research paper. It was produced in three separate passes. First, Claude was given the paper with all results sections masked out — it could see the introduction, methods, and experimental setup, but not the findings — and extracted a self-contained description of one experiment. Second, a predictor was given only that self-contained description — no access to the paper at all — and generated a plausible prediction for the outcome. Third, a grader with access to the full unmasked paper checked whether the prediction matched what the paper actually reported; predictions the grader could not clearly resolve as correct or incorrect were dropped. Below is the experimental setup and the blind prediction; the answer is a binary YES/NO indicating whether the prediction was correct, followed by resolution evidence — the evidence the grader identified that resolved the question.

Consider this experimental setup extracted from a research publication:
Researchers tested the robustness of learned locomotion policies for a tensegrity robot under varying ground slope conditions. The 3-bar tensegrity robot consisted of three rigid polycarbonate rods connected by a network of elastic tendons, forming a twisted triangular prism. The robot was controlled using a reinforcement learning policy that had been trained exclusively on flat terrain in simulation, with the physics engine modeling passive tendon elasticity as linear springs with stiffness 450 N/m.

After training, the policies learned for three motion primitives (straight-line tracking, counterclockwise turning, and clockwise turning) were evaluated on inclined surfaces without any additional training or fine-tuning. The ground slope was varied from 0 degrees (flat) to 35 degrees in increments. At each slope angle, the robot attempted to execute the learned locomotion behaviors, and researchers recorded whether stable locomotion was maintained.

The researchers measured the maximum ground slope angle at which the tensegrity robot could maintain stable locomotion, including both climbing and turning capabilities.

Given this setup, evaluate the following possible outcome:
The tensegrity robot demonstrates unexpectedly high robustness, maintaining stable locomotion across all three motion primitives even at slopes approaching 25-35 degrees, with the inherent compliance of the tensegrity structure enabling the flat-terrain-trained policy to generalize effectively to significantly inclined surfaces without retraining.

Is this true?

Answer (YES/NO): NO